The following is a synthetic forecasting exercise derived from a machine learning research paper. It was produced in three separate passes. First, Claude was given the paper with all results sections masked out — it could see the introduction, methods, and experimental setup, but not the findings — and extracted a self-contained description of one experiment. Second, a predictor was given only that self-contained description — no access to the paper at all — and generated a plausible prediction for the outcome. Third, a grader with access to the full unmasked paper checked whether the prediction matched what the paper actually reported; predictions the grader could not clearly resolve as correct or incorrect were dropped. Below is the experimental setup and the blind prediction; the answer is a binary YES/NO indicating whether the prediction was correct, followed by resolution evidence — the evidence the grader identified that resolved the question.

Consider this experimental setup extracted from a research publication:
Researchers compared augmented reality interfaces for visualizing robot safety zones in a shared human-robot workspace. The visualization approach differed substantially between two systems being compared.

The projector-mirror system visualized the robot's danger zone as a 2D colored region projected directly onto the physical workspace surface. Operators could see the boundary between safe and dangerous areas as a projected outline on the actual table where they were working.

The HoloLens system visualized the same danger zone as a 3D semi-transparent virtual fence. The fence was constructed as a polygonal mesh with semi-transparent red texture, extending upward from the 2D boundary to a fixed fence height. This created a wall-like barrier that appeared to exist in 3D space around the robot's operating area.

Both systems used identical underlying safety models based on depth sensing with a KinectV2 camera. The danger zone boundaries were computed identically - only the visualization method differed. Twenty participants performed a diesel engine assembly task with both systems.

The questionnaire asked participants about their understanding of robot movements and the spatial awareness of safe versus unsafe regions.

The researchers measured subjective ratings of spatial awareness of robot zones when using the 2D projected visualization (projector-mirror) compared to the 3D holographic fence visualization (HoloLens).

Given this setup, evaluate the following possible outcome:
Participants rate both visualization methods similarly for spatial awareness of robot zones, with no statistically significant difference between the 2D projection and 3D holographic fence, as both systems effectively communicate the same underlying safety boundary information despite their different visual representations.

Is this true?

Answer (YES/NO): NO